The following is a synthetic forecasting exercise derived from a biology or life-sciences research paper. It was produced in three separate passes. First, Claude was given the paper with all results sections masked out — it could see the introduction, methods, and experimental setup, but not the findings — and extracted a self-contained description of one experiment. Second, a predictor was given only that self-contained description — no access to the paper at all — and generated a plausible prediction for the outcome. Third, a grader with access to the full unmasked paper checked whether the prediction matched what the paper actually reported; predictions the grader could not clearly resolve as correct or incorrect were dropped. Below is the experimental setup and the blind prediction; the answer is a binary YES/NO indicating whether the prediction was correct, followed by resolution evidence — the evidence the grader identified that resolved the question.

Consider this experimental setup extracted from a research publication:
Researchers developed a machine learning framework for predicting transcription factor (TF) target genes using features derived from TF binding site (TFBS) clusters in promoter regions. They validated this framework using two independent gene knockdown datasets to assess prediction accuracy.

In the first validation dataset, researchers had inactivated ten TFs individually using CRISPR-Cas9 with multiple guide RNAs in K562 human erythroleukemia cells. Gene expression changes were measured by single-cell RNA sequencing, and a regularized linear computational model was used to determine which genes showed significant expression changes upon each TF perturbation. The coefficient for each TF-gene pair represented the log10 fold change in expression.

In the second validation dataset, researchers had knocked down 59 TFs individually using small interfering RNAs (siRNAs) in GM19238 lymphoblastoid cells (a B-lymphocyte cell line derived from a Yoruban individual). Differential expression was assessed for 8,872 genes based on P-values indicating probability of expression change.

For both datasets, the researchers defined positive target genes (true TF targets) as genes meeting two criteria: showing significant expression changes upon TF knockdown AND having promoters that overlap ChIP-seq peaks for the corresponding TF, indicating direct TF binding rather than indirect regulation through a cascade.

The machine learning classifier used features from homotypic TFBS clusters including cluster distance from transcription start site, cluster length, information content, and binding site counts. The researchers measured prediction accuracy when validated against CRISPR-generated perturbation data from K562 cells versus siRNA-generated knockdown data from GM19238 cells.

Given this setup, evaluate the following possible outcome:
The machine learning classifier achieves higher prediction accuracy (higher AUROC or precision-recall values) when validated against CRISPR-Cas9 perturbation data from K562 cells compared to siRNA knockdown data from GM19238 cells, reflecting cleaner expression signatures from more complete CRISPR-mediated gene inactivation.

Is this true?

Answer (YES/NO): NO